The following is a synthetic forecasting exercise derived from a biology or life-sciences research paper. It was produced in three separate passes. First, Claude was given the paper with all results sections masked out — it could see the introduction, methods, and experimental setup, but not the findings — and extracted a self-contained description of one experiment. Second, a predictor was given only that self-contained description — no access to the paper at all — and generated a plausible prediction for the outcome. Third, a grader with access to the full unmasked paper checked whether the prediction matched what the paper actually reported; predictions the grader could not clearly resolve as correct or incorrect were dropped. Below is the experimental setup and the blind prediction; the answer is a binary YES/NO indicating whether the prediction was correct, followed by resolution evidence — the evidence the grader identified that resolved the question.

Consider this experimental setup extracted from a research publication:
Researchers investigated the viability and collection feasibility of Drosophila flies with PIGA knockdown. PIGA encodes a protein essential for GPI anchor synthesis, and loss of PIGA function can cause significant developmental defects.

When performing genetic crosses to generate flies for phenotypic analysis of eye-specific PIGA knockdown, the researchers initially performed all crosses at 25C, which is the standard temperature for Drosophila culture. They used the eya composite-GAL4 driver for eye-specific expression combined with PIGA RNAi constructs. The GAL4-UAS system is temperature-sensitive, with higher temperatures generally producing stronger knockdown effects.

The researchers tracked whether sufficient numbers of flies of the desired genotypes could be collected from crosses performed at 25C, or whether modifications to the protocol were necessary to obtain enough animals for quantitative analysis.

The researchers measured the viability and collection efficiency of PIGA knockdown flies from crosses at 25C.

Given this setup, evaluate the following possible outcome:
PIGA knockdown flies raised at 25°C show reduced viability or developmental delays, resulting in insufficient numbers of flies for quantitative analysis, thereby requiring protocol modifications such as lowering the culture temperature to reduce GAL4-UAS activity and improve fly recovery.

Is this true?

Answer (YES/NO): YES